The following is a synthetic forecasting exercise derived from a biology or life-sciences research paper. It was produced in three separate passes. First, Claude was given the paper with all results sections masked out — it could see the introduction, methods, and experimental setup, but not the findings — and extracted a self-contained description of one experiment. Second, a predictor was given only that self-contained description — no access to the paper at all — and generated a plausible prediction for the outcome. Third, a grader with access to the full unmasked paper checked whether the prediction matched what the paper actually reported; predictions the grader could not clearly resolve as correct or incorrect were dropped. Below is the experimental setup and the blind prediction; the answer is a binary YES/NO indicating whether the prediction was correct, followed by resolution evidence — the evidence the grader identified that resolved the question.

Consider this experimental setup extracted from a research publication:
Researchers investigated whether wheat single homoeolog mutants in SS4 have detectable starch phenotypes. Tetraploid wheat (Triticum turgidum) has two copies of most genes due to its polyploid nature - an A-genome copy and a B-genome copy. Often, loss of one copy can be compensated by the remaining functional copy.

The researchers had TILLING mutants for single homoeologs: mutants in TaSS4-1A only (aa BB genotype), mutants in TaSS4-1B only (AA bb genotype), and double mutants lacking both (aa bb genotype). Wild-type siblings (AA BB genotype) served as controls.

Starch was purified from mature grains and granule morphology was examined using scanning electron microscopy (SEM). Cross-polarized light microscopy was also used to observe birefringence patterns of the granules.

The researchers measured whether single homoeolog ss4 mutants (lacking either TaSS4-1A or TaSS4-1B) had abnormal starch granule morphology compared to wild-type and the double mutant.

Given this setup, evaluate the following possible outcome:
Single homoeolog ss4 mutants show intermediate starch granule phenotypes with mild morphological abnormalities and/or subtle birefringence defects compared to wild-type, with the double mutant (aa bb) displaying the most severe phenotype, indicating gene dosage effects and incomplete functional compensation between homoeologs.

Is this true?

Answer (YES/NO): NO